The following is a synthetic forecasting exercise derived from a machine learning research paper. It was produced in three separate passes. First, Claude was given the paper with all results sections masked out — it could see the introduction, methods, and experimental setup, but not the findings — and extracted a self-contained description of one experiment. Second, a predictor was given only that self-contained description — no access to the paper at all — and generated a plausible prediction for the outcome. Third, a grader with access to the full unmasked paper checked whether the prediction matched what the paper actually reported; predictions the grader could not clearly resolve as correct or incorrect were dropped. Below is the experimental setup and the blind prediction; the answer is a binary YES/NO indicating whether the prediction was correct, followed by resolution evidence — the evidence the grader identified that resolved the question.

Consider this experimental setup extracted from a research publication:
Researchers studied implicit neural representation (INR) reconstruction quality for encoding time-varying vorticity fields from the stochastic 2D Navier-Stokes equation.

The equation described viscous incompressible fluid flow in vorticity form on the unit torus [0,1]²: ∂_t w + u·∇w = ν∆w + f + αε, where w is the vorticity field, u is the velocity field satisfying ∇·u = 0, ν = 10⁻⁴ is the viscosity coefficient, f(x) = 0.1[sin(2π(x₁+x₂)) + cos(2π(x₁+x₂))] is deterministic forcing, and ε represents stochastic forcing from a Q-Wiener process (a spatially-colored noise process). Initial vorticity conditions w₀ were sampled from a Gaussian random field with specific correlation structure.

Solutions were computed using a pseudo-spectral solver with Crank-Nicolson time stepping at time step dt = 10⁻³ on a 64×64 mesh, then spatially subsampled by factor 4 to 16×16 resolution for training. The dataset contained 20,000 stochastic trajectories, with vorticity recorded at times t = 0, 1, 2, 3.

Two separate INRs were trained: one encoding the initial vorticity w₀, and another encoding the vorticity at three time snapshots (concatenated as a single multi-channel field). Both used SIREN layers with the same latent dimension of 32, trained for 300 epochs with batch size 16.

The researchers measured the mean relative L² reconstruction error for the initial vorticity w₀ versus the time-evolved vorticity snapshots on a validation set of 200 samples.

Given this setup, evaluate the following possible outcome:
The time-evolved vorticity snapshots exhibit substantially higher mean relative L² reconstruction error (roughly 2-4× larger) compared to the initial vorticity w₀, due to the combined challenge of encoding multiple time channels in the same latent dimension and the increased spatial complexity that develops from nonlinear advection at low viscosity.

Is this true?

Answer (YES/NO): NO